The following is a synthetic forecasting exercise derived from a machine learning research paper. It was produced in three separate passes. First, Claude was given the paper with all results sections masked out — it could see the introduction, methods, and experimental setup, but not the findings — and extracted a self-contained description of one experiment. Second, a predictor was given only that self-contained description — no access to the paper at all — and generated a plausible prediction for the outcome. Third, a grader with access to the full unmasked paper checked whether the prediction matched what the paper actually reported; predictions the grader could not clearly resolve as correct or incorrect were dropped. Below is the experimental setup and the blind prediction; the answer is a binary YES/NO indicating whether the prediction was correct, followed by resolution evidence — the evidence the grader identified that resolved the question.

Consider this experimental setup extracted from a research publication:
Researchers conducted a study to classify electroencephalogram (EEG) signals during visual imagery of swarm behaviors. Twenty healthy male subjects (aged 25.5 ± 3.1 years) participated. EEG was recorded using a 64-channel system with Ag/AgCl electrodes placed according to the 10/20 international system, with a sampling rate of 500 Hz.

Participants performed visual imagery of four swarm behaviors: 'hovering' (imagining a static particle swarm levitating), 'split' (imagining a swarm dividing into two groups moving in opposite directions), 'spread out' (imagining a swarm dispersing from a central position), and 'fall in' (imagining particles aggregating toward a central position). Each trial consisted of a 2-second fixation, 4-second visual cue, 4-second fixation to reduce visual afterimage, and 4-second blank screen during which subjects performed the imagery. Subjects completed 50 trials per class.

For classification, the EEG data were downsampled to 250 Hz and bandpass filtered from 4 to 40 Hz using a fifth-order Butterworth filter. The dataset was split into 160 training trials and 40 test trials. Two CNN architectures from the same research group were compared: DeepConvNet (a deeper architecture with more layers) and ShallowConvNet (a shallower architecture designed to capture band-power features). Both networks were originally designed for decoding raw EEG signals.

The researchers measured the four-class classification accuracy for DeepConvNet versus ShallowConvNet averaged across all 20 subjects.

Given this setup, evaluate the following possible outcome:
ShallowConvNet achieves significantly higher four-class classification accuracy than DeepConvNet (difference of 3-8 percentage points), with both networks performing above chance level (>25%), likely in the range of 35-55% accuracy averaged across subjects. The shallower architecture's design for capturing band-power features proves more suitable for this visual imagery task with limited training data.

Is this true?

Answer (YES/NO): YES